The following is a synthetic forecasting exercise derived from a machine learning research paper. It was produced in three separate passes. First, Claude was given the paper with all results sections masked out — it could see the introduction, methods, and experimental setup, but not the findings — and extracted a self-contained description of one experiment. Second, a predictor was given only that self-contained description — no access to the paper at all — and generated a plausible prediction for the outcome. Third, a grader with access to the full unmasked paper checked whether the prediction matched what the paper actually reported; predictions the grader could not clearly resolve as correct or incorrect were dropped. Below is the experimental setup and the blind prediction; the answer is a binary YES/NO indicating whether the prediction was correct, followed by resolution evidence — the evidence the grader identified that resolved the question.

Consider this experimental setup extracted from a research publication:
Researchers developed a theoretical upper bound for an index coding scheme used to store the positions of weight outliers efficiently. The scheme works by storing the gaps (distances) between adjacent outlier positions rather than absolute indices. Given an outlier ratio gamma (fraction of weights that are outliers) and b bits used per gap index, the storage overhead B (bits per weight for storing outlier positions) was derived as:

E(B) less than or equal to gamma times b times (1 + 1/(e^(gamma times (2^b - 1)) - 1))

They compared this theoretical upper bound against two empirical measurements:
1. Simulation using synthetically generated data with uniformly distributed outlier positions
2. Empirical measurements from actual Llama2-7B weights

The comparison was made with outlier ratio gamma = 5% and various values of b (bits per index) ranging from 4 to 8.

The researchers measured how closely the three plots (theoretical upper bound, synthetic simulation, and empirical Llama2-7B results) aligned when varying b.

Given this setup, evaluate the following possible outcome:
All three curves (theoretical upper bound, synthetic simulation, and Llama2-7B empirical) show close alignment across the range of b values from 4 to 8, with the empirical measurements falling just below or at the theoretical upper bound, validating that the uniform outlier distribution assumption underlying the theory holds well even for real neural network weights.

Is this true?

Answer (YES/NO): YES